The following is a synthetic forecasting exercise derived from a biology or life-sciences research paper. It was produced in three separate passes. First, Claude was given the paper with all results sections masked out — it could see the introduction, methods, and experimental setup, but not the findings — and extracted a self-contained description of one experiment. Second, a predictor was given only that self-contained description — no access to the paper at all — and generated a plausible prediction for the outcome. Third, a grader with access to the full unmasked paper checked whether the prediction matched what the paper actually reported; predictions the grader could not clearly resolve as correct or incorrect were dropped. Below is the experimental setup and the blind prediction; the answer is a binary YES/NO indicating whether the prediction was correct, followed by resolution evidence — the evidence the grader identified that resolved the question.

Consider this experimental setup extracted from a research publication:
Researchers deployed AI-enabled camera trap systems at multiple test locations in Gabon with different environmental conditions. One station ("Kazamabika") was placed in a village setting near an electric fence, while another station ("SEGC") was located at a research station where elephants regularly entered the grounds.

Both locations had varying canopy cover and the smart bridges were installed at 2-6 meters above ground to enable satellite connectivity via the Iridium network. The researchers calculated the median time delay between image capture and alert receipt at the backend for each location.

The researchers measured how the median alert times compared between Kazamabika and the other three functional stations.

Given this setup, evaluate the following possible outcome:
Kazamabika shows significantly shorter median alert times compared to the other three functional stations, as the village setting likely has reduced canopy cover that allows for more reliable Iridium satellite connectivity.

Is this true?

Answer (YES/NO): NO